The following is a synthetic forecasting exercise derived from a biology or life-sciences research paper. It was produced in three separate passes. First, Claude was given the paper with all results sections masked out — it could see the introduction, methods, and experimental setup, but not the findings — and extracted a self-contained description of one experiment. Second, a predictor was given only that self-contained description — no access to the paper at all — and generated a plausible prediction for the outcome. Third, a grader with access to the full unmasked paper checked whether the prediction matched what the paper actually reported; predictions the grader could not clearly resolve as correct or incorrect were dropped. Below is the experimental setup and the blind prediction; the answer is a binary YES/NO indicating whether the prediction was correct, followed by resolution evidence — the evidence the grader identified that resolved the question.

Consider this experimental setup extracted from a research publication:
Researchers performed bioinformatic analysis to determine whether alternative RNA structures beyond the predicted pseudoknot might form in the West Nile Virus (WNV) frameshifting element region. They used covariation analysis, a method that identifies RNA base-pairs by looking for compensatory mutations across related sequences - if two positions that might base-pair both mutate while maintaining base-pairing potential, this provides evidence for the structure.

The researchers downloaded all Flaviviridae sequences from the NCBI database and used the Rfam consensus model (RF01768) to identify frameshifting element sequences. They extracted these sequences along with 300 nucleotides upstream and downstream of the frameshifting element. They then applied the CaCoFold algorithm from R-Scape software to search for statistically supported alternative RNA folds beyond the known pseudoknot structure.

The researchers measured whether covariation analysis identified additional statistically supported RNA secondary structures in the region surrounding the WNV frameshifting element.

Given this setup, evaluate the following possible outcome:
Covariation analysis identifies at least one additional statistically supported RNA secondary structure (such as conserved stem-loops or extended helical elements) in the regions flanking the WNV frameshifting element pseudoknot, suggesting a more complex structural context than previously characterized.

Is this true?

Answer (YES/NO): NO